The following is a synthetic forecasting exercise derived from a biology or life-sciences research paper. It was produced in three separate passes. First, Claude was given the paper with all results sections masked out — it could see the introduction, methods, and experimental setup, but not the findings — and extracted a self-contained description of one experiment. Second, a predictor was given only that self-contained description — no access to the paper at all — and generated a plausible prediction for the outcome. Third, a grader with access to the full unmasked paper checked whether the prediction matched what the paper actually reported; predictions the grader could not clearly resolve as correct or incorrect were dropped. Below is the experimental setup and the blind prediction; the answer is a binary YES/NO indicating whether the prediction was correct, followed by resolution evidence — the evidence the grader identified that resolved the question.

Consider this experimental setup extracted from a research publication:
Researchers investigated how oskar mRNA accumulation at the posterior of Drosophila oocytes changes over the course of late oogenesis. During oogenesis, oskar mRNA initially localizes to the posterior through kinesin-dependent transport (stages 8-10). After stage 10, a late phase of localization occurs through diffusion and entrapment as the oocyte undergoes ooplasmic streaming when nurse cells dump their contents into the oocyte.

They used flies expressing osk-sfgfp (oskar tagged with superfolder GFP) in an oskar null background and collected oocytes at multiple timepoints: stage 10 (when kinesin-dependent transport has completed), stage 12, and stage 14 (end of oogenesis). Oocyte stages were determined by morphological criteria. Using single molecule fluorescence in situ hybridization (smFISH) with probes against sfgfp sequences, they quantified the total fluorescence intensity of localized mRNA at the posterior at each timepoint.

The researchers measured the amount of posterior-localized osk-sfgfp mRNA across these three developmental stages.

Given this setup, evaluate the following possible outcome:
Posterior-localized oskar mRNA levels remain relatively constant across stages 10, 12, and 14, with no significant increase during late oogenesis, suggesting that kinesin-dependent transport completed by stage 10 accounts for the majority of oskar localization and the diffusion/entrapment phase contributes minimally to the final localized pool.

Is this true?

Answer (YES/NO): NO